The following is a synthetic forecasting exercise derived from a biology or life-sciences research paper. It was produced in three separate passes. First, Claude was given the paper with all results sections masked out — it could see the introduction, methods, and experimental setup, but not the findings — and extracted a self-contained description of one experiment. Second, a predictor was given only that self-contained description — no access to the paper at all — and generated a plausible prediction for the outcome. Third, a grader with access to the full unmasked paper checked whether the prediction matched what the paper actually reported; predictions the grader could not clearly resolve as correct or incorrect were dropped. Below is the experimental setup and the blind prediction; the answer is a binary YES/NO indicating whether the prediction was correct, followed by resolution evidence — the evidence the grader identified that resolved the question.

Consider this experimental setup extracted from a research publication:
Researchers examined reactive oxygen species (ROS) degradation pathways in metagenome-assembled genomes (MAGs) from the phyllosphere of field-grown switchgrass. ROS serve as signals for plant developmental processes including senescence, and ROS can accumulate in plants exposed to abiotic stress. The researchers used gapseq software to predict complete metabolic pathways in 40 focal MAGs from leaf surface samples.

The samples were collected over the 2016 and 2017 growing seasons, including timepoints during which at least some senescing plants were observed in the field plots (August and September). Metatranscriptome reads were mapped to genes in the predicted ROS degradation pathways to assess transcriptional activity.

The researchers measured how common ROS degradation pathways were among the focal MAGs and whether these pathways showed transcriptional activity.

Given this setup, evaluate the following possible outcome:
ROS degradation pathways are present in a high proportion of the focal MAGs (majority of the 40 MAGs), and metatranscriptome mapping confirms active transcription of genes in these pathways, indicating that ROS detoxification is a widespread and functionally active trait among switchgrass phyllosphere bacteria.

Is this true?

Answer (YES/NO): YES